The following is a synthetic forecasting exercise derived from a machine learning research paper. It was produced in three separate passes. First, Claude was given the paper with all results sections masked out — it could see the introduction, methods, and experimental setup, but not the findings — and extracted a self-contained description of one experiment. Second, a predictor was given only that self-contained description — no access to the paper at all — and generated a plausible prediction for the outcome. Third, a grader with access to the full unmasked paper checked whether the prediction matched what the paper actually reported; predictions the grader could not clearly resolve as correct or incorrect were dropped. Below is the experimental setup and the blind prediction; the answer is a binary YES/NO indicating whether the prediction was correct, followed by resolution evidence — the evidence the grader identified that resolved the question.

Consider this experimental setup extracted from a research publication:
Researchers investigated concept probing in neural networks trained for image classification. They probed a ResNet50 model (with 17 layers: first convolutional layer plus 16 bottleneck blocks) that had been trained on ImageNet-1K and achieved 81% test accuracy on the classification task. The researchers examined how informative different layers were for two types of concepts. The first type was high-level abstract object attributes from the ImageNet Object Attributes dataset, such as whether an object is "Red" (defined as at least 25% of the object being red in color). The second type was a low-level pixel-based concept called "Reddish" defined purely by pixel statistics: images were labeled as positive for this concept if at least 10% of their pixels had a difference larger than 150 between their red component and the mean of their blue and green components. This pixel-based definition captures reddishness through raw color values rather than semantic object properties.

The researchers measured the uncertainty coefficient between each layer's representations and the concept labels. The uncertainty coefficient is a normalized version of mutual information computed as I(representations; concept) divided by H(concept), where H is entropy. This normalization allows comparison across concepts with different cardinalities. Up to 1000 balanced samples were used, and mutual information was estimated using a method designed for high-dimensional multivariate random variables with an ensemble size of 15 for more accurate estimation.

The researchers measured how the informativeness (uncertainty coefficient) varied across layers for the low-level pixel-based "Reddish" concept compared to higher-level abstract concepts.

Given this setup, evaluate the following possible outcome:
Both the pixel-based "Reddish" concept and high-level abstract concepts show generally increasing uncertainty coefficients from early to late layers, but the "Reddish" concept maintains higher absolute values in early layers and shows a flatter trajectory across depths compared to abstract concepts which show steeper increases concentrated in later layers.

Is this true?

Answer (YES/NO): NO